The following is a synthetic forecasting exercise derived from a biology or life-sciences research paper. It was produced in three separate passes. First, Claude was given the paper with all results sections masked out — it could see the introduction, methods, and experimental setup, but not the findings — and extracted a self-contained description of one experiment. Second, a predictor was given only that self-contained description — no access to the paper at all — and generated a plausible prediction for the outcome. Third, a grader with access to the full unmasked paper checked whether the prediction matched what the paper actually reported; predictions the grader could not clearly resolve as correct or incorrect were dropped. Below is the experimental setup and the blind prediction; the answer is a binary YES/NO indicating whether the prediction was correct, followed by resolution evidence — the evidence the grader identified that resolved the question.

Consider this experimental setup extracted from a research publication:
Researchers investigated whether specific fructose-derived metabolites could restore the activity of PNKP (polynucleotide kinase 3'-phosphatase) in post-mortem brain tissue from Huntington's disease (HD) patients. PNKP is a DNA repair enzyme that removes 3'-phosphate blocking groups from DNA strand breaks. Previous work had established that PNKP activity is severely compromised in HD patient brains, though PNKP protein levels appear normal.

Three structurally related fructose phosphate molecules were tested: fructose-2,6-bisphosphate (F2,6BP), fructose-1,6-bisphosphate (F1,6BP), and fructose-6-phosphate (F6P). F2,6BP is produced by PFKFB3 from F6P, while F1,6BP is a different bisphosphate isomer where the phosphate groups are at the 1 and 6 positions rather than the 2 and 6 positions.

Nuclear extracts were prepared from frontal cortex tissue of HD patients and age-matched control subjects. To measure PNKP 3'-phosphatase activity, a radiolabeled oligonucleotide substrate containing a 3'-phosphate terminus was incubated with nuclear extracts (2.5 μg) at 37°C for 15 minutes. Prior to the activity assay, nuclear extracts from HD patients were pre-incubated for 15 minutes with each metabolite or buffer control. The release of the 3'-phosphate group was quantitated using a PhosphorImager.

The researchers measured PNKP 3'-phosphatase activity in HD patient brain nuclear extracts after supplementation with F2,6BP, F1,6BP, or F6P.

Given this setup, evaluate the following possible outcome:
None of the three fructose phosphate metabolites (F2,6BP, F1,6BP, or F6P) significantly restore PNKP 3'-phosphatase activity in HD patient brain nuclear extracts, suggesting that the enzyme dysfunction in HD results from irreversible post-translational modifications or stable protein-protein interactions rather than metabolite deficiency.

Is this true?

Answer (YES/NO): NO